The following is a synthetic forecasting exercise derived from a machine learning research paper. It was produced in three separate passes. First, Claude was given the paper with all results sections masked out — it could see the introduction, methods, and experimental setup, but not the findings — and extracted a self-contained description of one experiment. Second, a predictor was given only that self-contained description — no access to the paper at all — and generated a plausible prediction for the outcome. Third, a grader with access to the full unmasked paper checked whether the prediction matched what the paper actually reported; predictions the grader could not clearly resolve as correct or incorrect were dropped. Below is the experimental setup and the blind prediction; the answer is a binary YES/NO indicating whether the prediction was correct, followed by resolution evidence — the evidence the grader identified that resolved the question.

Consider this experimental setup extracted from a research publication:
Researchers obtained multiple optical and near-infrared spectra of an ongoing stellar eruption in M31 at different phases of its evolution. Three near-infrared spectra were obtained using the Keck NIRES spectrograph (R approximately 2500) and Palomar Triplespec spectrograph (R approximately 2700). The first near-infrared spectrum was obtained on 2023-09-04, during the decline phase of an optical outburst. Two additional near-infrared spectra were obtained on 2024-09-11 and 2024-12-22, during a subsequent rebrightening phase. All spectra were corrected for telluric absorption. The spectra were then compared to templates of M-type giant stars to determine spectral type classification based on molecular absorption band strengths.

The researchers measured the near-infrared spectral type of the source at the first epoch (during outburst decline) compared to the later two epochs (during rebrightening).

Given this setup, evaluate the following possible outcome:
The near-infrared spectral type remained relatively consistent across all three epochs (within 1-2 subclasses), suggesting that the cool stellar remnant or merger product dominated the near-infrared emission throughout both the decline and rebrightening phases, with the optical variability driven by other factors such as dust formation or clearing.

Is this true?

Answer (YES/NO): NO